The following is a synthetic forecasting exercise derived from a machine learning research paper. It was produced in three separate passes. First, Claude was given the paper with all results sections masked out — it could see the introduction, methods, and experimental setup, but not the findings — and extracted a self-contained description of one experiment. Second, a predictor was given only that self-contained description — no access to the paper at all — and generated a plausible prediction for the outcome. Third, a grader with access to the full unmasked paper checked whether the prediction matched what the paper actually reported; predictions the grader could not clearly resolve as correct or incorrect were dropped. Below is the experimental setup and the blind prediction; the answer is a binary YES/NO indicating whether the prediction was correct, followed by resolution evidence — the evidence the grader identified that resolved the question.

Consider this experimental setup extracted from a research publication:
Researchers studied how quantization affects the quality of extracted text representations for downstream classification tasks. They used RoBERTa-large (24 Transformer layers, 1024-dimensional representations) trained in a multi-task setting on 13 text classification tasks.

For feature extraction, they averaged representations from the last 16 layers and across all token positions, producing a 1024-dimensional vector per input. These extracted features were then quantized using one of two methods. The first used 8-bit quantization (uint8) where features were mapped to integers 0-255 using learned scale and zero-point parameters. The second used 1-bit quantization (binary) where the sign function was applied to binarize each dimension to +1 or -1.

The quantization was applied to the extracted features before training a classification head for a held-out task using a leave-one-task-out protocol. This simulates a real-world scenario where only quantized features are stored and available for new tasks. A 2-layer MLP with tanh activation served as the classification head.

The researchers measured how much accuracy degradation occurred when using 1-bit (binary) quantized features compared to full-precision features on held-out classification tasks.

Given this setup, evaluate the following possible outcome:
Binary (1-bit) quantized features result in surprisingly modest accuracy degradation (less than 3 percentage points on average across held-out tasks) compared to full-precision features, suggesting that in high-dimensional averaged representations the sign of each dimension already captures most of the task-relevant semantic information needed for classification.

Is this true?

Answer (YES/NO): YES